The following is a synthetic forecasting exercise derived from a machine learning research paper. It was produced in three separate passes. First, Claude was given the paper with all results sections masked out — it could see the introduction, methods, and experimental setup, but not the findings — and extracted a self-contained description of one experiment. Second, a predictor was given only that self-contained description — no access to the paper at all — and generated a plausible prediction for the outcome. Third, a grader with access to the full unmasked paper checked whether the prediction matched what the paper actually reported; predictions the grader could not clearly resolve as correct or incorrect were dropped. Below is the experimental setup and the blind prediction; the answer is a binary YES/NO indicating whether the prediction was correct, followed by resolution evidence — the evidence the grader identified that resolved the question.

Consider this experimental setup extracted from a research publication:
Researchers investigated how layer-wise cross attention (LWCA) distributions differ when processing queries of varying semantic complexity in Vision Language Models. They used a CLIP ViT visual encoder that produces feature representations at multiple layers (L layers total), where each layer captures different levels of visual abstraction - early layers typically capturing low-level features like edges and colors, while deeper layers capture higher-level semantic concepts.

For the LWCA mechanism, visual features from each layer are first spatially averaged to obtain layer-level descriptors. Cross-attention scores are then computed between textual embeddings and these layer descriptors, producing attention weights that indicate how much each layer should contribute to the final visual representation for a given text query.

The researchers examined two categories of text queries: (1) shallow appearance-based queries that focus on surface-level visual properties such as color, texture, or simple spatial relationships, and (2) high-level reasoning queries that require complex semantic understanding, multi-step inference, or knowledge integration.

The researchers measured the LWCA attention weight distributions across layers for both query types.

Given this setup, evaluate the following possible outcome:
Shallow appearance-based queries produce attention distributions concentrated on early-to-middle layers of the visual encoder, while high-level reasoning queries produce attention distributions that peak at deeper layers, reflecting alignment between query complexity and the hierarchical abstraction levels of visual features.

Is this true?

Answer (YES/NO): YES